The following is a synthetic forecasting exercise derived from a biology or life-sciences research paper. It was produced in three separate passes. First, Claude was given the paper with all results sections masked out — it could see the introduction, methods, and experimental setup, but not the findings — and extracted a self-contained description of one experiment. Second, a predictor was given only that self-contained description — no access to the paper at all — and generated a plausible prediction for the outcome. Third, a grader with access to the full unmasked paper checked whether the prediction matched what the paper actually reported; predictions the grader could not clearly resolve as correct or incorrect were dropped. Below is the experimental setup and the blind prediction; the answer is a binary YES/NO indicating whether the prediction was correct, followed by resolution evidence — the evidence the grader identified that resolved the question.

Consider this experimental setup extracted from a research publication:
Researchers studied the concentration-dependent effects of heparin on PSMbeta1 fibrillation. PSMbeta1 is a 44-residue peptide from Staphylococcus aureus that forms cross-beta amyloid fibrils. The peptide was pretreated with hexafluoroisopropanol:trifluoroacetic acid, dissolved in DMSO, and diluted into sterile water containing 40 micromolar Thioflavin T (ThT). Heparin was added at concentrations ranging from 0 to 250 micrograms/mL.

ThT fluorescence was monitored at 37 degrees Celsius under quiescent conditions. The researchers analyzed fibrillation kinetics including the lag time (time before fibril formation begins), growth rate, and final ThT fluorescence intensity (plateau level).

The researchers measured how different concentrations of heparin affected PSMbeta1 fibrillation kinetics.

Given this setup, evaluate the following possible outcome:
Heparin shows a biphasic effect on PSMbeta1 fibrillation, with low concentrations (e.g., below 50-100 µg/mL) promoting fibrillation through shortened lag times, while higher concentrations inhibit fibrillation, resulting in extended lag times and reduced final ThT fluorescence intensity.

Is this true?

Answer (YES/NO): NO